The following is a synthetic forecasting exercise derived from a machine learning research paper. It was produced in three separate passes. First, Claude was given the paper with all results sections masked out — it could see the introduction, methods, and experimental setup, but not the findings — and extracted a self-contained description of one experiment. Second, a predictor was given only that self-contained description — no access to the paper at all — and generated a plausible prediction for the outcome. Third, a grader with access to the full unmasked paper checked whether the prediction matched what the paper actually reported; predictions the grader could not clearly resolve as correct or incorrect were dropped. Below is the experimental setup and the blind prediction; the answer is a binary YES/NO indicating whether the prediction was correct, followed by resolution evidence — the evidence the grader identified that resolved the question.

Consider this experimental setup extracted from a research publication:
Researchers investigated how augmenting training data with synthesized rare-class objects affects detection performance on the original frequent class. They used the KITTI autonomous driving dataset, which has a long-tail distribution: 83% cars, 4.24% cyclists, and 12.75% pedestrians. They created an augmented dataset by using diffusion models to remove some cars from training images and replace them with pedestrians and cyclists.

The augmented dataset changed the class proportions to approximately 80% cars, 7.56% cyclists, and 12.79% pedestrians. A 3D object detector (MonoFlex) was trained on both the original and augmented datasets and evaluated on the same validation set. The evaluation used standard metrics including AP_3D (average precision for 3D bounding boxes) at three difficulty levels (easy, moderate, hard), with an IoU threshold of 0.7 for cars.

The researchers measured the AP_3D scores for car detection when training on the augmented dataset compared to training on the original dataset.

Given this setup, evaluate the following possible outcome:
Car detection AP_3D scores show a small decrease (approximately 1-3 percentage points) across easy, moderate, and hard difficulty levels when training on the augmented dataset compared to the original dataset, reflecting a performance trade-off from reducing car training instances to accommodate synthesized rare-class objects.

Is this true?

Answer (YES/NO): NO